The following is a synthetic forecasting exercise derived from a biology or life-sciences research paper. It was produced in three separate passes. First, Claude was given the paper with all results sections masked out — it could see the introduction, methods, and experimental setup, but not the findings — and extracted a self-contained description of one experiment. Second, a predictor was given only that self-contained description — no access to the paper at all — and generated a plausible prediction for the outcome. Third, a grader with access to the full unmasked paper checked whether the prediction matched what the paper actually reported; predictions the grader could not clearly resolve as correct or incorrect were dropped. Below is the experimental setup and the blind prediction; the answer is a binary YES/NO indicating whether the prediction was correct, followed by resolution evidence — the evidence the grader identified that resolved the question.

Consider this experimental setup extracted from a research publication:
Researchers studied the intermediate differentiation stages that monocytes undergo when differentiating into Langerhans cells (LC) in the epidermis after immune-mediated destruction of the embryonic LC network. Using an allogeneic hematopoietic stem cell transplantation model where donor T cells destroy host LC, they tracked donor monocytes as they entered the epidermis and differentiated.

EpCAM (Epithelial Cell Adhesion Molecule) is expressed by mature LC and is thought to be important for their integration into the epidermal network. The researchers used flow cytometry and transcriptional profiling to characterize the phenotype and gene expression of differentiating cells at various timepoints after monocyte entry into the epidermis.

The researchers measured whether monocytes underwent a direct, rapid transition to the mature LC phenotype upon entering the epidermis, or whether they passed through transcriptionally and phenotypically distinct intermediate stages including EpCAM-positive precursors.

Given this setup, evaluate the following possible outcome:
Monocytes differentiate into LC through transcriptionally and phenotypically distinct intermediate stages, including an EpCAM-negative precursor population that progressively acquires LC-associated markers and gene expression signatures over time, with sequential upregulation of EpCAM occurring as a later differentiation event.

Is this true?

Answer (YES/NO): YES